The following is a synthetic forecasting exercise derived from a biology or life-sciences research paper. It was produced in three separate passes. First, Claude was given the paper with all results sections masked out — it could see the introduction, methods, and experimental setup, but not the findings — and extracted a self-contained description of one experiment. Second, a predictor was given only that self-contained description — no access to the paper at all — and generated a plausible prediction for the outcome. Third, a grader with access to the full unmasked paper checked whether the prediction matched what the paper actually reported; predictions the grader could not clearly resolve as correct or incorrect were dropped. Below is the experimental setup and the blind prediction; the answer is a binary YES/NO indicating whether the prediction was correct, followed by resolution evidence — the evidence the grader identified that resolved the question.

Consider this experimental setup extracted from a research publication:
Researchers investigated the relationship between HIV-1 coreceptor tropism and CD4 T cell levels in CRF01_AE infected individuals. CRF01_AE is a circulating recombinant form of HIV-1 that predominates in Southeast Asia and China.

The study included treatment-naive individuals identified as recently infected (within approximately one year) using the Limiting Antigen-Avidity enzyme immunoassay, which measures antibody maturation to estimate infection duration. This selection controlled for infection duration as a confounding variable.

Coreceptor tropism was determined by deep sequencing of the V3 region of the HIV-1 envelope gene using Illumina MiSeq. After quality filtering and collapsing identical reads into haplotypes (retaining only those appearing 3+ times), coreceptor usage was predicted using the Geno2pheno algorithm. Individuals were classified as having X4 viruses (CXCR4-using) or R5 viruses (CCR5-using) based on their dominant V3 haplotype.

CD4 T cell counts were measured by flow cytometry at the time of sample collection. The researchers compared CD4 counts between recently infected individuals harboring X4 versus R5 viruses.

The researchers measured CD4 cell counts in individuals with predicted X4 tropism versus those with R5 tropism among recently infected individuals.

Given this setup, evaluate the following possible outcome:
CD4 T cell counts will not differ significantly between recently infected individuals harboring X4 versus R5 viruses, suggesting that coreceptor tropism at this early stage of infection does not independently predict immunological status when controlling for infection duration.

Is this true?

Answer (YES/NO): NO